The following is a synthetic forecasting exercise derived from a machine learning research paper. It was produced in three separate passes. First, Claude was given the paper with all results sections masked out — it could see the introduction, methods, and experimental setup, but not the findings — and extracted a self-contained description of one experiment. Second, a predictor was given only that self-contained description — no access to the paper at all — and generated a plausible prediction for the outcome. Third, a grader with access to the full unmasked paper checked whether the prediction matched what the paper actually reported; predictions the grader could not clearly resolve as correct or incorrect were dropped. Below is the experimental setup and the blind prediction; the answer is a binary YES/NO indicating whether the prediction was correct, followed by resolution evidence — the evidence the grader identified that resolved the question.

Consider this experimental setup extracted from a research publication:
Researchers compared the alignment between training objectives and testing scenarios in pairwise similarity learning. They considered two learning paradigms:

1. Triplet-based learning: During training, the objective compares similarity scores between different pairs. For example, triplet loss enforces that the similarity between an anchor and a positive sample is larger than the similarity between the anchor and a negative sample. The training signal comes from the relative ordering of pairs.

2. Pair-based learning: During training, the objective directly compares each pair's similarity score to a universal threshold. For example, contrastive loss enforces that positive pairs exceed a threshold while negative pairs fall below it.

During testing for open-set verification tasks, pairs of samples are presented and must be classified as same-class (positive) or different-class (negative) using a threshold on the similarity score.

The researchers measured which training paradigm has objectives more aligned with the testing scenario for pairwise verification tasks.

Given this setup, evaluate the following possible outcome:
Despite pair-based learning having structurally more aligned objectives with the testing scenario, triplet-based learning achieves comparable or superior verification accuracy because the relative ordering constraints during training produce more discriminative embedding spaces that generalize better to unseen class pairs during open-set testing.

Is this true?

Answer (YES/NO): NO